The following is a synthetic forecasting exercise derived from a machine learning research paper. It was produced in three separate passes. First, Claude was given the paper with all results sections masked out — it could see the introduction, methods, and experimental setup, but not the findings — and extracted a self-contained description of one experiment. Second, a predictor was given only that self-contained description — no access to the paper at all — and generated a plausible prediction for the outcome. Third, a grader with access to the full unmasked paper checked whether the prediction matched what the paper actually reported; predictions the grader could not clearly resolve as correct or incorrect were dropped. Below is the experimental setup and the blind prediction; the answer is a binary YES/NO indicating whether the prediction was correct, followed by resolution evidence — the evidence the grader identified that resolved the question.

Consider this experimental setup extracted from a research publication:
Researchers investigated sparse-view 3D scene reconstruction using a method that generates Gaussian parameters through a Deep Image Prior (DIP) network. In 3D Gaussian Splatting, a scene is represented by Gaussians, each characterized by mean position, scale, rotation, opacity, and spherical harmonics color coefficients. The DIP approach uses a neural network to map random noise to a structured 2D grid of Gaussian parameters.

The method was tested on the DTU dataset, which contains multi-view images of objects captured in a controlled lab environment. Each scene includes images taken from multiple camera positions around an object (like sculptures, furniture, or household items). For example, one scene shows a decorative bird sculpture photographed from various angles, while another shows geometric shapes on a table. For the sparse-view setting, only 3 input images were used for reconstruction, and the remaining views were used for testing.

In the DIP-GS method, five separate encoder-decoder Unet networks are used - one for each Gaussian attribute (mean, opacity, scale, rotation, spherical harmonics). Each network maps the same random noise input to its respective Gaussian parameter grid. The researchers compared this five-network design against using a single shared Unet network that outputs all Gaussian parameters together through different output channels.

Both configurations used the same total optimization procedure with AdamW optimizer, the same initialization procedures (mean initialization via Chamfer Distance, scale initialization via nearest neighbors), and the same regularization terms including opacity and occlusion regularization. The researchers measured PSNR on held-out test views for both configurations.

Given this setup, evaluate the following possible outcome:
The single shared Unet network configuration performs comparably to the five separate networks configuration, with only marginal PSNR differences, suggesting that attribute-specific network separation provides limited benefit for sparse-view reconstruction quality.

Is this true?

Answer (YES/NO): NO